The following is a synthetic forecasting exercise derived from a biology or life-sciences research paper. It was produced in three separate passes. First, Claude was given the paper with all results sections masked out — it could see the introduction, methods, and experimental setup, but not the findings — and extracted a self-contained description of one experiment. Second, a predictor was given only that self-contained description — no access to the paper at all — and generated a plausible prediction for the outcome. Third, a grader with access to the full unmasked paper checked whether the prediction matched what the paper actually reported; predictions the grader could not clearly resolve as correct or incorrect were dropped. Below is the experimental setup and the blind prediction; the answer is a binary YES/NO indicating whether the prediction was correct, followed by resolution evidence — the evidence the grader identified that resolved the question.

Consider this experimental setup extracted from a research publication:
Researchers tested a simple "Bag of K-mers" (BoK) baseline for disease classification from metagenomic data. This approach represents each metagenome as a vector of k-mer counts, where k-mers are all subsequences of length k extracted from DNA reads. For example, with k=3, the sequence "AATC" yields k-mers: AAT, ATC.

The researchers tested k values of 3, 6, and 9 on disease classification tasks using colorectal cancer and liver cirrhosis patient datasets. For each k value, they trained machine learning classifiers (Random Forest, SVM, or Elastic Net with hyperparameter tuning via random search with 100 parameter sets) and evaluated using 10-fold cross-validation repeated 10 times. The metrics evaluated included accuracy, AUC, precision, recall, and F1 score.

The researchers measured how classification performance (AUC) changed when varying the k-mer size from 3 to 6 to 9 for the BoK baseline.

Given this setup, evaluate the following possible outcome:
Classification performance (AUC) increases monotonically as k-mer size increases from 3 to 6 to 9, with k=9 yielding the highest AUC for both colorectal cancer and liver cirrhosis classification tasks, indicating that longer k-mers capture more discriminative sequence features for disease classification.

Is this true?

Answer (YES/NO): NO